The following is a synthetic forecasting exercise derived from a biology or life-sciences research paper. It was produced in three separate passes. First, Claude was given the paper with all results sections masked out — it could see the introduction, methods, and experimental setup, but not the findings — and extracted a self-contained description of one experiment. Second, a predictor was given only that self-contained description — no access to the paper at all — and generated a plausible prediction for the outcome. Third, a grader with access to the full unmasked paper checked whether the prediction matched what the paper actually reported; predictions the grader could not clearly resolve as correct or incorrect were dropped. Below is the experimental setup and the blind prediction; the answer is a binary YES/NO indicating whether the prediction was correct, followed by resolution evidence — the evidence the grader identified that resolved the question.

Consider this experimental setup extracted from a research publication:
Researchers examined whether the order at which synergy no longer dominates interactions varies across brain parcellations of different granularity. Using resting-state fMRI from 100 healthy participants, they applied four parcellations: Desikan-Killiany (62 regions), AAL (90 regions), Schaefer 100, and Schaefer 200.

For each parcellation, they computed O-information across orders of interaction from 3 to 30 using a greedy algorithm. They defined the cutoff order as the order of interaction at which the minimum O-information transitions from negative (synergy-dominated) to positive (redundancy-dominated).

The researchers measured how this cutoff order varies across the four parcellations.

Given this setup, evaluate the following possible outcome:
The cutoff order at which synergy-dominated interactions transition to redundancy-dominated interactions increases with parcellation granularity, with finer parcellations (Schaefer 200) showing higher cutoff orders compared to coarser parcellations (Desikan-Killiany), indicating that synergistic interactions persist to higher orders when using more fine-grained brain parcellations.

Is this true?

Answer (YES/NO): YES